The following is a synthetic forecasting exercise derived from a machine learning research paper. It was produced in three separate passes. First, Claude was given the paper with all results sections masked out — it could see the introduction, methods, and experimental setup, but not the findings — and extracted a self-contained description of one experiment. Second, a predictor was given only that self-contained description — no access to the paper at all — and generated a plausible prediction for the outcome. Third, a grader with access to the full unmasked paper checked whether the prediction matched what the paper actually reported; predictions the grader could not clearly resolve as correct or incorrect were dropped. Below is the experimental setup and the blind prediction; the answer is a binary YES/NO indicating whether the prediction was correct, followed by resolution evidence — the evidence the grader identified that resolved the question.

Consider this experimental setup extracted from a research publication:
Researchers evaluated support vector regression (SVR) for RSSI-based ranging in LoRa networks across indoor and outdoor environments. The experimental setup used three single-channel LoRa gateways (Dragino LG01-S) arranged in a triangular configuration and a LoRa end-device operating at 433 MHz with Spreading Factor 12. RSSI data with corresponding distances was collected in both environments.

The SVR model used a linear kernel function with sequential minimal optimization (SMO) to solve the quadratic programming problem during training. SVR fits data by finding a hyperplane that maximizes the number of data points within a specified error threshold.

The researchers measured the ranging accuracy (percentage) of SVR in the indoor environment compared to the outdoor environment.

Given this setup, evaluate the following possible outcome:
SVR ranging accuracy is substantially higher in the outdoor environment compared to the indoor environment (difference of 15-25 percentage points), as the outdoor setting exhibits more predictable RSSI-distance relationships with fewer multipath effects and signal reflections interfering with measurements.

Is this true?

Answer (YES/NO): NO